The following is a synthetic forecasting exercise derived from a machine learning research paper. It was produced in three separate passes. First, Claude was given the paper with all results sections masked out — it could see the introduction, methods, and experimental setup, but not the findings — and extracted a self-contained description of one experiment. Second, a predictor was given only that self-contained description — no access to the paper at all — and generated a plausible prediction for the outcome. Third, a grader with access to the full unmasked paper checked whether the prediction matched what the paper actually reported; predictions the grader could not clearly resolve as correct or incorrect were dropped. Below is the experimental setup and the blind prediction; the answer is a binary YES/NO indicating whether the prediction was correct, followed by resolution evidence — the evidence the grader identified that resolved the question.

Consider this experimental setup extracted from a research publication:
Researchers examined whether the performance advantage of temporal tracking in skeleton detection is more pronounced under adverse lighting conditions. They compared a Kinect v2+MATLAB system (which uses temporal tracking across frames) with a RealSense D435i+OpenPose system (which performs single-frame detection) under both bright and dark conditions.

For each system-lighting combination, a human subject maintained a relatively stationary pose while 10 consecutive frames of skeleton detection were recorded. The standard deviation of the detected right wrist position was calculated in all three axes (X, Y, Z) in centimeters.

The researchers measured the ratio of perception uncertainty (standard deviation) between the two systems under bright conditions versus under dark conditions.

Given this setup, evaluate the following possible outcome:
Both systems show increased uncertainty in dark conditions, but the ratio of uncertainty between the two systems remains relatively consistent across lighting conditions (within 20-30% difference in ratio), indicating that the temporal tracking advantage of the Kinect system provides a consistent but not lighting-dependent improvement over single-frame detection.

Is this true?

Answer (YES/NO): NO